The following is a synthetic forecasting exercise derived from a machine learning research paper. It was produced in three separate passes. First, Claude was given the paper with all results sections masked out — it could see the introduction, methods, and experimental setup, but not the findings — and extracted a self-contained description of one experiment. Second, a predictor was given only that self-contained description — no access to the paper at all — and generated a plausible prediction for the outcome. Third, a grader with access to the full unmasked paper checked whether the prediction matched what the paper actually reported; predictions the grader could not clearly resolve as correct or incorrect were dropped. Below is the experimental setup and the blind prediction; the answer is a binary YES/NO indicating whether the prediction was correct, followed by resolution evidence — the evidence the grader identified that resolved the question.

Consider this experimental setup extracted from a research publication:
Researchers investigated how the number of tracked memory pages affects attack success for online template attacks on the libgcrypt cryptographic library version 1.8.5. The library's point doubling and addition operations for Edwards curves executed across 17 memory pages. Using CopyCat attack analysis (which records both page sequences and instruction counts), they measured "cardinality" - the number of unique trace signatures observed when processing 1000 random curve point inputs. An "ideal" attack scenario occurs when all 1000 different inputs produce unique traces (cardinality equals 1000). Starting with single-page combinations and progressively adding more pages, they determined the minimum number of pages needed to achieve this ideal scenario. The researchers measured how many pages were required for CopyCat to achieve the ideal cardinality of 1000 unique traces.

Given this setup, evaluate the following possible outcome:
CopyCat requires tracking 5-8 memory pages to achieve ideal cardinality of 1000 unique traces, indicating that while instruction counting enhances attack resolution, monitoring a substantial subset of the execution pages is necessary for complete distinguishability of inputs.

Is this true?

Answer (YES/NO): NO